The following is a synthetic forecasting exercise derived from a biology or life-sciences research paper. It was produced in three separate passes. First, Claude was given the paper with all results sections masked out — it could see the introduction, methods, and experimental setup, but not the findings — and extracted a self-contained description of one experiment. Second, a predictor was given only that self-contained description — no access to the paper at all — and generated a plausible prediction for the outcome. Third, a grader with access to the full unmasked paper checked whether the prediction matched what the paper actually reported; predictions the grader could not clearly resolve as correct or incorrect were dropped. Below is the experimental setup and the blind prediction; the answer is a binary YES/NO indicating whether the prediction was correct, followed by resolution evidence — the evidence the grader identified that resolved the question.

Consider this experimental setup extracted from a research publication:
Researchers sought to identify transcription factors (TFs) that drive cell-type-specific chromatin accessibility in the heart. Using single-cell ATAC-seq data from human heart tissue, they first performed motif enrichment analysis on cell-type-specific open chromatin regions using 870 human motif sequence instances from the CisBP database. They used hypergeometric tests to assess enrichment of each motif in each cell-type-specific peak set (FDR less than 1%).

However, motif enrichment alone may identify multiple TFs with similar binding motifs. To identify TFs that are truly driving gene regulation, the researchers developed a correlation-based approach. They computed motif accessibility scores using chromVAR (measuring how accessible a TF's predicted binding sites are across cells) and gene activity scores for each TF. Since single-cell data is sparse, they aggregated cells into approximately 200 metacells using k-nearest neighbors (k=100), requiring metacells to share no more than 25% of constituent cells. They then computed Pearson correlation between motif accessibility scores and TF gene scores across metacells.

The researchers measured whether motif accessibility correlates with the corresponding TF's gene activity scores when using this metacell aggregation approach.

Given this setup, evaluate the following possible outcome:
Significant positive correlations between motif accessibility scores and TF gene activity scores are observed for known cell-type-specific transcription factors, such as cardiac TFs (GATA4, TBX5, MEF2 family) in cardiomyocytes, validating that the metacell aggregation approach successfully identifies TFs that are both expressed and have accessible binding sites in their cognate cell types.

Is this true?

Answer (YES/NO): YES